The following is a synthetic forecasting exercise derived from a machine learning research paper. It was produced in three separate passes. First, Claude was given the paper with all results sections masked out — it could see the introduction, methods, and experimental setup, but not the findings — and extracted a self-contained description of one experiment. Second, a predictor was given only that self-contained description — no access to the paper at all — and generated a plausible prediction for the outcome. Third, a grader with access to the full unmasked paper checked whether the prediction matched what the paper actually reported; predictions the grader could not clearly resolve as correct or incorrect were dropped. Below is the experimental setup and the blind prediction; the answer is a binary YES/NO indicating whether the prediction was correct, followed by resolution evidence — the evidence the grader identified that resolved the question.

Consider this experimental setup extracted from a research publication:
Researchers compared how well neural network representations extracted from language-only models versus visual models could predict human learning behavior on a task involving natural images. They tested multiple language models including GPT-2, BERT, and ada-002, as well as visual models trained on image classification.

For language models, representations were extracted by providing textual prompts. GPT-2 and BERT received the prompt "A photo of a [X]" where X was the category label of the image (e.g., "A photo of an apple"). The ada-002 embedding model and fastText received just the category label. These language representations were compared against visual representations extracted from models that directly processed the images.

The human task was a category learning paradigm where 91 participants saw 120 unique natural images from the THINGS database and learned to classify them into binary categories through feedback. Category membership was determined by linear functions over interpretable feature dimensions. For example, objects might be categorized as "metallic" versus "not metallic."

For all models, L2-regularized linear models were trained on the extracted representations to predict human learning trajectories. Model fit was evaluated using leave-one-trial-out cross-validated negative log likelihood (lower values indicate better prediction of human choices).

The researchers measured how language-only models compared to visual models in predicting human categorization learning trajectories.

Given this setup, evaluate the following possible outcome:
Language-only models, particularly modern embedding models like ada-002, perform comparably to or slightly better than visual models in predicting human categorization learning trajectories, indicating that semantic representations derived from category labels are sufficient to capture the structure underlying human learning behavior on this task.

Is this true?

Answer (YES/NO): NO